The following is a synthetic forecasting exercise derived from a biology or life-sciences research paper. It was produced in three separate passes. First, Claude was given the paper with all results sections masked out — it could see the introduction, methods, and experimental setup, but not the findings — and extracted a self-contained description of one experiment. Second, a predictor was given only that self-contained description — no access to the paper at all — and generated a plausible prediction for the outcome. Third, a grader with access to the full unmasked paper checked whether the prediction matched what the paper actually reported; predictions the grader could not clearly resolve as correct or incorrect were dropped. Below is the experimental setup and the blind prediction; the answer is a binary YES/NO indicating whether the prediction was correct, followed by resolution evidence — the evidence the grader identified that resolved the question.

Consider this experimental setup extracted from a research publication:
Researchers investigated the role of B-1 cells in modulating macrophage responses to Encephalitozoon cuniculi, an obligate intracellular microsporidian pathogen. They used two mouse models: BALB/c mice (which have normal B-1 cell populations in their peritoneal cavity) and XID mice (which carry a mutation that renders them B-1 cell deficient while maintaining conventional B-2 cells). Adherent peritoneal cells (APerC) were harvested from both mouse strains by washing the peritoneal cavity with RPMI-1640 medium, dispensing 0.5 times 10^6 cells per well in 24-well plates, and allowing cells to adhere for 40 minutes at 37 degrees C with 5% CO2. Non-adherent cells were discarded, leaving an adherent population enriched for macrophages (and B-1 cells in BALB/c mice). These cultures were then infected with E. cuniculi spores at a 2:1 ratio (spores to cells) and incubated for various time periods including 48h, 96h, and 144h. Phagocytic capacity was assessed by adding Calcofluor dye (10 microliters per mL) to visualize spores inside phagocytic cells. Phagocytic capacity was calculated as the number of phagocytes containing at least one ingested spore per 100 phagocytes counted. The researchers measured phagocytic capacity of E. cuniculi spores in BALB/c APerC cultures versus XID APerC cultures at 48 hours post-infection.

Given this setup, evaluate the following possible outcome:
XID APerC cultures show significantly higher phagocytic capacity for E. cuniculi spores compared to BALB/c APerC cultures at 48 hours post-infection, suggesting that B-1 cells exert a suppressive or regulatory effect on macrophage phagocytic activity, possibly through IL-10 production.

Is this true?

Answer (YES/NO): NO